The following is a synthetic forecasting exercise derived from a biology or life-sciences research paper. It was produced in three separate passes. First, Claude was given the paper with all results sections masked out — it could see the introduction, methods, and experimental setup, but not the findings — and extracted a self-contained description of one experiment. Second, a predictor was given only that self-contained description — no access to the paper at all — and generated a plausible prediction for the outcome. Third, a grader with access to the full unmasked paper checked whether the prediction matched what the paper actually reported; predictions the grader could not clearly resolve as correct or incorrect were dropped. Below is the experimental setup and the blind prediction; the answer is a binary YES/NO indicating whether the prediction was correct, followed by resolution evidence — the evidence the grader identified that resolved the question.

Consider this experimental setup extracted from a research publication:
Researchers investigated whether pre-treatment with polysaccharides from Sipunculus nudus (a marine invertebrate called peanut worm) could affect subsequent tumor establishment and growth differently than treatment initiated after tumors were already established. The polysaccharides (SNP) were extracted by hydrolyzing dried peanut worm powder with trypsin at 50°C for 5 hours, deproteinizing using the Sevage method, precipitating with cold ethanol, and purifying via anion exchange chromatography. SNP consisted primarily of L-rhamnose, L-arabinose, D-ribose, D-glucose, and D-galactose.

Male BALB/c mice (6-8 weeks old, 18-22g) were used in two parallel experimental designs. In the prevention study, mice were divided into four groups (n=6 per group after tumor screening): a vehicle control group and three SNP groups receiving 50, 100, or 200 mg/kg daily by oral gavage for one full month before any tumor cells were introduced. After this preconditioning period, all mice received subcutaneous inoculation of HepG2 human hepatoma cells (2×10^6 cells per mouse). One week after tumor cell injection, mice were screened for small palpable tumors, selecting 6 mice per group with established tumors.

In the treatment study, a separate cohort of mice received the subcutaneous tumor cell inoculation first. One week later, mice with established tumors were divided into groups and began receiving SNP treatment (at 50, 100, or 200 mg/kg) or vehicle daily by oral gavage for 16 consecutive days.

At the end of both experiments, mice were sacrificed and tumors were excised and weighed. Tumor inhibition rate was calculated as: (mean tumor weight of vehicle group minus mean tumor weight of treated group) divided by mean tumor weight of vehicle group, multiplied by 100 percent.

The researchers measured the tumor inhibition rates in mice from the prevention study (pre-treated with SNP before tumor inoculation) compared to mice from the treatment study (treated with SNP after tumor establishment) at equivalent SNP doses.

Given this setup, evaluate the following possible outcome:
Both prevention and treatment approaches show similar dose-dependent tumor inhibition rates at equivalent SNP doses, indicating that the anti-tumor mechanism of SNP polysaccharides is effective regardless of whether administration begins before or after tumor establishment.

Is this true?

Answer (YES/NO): NO